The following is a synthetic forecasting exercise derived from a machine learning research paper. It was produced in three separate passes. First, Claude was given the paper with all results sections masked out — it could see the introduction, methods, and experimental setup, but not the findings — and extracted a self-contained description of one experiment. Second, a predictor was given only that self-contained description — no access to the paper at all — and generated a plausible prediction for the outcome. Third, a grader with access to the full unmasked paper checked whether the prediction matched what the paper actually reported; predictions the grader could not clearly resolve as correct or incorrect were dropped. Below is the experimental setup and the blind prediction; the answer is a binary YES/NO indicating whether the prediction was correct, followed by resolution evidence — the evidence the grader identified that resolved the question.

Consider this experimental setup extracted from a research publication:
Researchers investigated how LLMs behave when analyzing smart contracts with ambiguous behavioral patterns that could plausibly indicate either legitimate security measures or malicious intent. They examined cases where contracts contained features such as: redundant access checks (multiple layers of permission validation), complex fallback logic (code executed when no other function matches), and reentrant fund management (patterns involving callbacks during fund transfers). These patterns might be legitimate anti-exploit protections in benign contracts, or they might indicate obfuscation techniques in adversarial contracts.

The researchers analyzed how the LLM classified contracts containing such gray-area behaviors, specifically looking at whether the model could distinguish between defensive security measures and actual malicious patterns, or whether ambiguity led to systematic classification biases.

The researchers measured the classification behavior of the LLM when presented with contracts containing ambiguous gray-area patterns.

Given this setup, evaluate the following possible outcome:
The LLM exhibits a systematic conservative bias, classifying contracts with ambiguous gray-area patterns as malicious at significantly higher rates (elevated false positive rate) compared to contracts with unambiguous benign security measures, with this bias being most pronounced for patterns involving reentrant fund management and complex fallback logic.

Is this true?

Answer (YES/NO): NO